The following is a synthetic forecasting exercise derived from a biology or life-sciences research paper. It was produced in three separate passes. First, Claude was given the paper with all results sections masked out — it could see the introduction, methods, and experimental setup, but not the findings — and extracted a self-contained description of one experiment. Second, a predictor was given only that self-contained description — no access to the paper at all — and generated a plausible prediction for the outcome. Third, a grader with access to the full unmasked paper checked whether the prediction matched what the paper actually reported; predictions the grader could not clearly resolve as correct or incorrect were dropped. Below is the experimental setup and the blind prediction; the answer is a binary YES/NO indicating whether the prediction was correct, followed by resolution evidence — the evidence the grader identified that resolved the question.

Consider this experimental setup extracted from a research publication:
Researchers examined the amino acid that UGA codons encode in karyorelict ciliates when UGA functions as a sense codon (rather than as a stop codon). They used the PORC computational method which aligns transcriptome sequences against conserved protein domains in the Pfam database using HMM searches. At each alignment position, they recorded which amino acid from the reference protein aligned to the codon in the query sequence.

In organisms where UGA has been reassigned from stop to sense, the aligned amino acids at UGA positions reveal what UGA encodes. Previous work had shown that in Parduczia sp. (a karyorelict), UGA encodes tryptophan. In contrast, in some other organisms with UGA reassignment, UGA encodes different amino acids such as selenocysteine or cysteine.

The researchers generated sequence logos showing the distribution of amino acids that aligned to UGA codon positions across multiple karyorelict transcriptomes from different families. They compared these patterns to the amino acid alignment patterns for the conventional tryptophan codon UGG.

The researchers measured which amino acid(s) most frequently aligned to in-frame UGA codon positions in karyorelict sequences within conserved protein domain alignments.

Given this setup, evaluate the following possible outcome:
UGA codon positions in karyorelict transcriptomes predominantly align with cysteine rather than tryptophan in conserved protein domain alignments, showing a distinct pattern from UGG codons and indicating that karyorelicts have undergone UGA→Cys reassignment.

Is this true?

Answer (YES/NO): NO